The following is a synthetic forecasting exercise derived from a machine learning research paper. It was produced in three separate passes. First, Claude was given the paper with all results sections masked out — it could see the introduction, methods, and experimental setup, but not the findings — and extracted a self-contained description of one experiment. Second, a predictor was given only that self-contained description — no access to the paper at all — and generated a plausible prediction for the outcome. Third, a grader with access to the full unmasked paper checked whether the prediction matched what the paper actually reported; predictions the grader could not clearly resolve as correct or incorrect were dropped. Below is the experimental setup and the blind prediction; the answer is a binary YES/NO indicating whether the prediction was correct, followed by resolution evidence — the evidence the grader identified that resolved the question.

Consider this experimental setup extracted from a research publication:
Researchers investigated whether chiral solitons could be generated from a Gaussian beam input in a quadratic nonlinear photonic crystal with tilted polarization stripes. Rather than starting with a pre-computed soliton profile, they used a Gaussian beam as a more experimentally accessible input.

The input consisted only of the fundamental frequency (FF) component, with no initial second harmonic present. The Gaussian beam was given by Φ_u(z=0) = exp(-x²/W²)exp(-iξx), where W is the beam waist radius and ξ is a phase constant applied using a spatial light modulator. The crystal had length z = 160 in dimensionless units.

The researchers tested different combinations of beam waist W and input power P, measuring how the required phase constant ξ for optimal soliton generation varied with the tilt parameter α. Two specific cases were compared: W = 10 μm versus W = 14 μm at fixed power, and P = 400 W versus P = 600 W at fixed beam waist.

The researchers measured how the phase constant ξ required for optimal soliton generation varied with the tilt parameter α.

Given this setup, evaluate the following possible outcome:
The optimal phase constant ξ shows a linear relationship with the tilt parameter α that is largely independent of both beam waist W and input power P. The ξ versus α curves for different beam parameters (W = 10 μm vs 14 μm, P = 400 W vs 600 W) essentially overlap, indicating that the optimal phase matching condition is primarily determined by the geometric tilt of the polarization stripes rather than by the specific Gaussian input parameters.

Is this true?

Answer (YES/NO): NO